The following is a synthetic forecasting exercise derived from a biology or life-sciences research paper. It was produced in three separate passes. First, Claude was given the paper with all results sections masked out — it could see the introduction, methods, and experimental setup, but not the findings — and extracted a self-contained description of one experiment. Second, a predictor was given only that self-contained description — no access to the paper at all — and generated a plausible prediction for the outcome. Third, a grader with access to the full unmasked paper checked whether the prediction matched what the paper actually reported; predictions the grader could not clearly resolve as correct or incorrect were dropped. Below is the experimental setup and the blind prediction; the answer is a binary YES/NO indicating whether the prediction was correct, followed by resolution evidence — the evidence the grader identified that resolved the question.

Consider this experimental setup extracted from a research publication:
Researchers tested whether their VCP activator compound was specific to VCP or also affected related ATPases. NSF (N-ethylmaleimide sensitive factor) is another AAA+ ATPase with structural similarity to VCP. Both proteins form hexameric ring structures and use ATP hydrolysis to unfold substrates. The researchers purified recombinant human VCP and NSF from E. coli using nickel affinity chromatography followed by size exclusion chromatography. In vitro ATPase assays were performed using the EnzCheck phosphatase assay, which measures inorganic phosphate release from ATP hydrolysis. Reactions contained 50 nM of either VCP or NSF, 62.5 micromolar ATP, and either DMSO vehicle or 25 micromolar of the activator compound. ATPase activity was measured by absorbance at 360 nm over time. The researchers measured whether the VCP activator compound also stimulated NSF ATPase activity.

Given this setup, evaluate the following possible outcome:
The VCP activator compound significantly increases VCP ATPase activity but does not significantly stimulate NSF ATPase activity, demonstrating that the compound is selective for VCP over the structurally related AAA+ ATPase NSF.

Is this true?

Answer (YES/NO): YES